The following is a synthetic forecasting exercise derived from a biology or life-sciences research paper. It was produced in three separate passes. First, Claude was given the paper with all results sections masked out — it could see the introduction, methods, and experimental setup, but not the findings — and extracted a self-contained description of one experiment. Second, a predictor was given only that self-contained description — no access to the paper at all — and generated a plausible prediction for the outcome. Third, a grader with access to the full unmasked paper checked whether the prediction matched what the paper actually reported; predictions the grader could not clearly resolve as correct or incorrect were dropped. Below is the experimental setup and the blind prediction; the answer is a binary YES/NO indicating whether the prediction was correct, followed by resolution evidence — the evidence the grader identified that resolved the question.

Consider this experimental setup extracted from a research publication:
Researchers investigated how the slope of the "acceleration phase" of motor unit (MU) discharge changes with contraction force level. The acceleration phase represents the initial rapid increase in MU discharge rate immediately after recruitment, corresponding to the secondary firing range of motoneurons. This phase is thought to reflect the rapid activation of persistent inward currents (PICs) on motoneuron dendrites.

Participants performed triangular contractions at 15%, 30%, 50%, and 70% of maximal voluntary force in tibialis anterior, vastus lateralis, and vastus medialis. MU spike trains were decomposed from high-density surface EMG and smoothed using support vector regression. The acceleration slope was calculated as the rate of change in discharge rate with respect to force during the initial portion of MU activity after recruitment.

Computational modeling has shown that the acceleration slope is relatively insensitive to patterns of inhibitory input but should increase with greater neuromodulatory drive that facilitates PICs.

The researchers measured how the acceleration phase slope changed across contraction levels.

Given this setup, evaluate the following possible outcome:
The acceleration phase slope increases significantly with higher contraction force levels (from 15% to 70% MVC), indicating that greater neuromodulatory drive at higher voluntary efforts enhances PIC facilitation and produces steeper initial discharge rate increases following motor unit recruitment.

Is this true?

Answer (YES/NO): NO